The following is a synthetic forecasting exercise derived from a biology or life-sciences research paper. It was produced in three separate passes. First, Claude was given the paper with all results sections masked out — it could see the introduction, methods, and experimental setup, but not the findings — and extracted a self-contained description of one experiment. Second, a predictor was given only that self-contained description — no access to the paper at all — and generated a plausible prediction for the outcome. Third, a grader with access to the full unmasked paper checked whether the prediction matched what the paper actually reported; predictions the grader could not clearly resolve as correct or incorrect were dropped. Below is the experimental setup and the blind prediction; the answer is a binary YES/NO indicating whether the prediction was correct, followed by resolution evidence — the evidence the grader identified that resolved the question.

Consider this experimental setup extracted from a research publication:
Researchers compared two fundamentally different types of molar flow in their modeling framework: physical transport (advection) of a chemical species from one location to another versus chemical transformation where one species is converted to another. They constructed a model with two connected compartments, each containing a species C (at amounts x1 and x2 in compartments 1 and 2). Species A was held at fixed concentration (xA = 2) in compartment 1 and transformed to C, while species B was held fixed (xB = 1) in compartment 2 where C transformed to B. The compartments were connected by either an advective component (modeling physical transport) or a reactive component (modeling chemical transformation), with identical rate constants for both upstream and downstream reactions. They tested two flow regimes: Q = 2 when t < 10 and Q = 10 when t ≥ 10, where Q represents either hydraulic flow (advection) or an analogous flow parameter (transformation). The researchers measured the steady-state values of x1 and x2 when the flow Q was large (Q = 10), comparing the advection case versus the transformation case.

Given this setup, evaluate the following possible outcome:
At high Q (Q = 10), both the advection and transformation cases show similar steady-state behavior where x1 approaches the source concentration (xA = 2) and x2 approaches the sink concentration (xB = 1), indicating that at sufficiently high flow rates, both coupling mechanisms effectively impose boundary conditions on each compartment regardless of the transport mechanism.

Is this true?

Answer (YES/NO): NO